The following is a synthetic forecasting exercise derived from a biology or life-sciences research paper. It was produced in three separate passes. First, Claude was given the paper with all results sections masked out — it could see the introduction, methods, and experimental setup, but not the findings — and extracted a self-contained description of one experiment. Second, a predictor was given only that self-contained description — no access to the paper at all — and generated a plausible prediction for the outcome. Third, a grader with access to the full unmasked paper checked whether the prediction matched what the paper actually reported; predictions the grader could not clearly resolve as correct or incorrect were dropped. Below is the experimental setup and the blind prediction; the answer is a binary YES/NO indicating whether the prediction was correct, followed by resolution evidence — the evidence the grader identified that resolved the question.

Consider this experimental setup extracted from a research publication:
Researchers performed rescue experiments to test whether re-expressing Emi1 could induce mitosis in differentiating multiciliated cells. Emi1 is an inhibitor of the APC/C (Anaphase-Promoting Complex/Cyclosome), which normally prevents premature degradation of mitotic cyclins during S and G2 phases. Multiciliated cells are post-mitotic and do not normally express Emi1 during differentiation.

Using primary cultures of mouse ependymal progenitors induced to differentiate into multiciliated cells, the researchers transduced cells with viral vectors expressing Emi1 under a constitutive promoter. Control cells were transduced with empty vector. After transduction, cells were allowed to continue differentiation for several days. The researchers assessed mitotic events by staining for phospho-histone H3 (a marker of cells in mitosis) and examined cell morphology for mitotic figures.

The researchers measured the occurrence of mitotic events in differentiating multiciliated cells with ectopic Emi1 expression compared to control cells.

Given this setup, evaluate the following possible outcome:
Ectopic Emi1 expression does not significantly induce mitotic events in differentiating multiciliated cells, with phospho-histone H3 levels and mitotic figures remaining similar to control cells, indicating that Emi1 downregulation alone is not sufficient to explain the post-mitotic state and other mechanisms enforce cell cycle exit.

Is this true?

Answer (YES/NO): NO